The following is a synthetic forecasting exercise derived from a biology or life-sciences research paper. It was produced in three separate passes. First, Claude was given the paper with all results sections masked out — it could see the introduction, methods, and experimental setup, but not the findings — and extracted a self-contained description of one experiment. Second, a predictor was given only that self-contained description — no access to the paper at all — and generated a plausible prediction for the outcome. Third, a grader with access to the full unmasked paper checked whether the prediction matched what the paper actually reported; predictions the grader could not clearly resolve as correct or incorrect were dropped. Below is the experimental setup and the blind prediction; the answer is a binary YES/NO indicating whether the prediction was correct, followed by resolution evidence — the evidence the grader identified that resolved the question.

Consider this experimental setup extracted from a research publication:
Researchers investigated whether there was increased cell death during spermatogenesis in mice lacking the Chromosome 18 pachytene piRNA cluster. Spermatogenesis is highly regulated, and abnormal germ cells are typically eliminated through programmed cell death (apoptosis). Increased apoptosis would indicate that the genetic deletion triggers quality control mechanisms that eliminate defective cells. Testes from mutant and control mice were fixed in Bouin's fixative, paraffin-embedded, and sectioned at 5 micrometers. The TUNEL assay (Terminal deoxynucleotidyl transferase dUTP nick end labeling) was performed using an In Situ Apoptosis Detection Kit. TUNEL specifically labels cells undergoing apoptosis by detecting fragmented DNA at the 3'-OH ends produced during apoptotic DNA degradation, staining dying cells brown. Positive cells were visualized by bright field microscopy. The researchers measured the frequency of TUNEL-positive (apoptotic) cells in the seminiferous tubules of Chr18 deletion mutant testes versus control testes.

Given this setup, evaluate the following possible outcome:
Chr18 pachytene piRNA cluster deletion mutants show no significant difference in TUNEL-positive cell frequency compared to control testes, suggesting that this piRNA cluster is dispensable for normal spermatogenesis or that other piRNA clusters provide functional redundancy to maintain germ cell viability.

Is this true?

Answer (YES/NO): NO